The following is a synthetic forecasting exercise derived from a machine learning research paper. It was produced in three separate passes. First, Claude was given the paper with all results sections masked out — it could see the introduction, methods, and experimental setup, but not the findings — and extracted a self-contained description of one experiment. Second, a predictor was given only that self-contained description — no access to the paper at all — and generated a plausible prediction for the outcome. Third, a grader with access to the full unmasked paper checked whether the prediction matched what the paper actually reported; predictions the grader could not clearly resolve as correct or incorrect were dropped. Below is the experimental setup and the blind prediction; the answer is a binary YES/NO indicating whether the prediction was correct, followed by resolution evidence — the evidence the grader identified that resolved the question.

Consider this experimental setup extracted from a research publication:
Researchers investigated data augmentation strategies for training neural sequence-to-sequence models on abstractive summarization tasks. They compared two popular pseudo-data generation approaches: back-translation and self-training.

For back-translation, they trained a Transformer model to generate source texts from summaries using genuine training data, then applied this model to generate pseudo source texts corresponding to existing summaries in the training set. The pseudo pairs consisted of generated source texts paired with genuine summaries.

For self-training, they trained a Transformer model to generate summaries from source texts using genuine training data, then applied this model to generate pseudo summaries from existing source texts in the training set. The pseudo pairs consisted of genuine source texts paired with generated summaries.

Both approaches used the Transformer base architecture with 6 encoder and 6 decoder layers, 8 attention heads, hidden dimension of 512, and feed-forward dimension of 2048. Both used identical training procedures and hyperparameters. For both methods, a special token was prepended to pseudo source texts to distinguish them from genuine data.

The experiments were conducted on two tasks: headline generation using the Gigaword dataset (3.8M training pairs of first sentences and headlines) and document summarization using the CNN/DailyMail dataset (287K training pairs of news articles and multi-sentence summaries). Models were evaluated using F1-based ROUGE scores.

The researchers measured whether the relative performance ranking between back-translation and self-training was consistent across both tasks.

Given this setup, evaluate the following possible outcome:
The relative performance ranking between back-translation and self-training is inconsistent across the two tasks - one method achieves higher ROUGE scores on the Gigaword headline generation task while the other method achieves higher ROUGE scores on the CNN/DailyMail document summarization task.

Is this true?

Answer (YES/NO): YES